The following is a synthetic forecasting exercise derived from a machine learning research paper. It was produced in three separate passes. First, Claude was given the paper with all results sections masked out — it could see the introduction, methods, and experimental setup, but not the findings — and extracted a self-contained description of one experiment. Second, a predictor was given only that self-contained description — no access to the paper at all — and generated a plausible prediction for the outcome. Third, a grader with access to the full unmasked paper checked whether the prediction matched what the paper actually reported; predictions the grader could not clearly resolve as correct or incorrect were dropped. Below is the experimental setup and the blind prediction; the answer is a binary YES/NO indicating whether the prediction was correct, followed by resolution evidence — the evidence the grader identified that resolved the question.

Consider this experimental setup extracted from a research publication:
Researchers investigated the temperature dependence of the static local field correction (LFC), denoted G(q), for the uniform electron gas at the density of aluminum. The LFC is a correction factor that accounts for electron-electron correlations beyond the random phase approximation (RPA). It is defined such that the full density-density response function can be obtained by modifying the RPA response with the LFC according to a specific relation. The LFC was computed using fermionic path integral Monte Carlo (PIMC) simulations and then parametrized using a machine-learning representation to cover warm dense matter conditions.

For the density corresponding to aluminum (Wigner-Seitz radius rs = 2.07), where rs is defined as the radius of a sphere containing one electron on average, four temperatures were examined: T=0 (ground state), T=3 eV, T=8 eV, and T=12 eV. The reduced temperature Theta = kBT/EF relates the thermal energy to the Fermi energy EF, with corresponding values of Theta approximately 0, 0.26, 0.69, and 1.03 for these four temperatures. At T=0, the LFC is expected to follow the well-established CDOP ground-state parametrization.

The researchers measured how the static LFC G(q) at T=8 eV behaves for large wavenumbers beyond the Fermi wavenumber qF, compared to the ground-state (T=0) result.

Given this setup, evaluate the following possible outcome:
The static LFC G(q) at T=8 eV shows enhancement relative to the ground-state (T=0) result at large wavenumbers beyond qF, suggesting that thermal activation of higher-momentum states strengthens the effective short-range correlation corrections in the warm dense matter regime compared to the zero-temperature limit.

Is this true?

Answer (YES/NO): NO